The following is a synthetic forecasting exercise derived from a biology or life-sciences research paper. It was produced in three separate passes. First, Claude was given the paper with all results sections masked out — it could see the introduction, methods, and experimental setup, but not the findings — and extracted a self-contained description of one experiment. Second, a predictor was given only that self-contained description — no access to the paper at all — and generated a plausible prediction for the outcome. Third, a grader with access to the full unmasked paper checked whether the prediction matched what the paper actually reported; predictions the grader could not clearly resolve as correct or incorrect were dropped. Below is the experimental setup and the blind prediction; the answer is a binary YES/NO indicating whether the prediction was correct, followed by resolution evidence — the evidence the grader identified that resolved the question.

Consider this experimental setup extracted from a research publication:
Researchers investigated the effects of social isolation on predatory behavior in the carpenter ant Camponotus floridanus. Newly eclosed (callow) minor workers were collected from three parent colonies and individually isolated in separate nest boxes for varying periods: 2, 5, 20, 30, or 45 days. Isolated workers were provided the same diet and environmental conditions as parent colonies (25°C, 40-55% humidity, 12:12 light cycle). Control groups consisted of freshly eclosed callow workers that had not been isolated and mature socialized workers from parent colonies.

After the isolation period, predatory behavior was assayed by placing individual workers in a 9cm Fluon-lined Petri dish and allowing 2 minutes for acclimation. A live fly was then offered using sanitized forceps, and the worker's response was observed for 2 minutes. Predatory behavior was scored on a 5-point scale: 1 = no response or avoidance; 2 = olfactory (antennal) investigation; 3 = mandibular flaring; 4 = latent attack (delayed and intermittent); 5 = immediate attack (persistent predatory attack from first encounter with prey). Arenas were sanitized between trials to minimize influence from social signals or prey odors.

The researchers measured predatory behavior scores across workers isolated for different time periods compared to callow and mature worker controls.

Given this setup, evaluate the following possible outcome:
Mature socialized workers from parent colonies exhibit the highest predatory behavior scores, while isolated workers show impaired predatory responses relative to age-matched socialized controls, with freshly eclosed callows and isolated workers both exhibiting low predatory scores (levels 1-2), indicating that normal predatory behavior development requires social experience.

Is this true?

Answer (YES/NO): NO